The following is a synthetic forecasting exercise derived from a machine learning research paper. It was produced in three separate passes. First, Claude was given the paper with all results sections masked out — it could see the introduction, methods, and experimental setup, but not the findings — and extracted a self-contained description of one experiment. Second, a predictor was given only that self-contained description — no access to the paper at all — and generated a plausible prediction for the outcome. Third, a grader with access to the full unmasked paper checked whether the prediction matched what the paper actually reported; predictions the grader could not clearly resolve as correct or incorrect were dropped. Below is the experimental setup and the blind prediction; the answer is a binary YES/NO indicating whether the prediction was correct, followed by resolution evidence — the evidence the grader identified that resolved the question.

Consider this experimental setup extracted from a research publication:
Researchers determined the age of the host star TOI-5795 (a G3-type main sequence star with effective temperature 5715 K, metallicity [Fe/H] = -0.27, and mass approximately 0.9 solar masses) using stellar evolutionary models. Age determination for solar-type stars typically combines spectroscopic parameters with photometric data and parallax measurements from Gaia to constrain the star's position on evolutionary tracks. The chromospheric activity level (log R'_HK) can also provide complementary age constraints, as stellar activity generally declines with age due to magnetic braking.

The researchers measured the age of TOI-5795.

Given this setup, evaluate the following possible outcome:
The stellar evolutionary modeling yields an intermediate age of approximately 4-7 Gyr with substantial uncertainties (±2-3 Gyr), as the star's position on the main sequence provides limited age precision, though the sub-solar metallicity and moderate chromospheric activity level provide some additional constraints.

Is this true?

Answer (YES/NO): NO